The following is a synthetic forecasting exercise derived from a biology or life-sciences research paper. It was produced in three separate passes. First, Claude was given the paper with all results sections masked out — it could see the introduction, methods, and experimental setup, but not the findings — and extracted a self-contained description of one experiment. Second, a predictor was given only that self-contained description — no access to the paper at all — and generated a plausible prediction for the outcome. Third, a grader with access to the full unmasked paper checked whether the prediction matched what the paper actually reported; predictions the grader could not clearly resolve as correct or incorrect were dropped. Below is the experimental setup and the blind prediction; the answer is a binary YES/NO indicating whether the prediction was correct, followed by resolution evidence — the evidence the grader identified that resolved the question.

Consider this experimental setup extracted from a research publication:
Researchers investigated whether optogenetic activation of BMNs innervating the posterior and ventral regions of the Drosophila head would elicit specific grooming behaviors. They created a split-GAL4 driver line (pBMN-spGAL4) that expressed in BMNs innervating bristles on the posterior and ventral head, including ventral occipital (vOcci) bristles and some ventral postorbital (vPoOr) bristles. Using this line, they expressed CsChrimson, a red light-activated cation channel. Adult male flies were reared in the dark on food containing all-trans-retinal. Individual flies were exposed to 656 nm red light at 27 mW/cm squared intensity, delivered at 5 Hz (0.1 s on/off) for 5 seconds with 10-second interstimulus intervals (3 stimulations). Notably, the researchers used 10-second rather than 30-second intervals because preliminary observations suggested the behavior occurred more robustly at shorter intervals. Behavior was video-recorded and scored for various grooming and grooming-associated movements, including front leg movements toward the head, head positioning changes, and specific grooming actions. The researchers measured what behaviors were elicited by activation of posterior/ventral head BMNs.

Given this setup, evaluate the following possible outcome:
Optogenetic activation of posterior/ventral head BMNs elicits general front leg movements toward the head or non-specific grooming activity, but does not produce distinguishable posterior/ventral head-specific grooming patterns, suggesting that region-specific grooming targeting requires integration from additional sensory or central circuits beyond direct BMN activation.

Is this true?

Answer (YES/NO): NO